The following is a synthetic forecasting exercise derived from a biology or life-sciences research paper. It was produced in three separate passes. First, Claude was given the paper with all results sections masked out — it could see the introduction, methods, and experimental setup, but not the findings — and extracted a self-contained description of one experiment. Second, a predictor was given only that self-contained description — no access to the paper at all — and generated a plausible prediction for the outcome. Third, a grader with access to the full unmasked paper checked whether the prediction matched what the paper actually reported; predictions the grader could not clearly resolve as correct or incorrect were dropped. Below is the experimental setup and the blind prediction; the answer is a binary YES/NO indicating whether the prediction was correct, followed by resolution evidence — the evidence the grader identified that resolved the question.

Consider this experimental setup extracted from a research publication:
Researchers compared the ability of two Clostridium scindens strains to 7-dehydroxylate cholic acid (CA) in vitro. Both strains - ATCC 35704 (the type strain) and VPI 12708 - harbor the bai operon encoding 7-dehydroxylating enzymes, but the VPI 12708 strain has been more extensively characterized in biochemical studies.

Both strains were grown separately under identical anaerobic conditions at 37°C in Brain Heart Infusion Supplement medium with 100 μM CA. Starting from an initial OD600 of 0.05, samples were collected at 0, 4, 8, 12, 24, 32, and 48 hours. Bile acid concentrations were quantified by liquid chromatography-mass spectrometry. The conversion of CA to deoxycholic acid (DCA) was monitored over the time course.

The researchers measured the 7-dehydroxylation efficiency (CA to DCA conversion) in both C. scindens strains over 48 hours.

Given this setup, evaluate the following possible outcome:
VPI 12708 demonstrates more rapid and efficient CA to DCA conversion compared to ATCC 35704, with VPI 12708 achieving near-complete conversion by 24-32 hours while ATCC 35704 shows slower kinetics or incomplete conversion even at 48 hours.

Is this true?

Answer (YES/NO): NO